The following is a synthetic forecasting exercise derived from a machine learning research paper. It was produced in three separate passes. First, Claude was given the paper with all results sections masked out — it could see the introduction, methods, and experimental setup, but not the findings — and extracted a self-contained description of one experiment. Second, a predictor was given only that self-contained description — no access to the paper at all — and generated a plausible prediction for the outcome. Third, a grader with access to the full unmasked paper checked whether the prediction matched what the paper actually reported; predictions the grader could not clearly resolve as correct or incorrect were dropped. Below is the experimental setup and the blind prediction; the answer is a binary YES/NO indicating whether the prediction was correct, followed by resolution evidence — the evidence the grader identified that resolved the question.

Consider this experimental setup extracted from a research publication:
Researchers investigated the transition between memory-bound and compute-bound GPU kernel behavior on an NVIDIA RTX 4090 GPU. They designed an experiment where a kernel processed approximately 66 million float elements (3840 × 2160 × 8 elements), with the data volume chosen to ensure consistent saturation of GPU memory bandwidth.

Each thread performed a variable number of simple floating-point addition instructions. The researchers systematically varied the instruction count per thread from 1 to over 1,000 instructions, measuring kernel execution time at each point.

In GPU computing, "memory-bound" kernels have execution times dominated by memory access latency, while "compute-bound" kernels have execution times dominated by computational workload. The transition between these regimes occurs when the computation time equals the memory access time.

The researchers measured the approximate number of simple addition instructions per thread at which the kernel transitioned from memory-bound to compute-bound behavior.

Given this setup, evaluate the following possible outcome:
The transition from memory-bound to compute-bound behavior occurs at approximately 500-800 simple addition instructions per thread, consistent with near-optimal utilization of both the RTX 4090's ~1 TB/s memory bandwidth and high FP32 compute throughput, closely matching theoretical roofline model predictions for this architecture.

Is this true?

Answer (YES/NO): NO